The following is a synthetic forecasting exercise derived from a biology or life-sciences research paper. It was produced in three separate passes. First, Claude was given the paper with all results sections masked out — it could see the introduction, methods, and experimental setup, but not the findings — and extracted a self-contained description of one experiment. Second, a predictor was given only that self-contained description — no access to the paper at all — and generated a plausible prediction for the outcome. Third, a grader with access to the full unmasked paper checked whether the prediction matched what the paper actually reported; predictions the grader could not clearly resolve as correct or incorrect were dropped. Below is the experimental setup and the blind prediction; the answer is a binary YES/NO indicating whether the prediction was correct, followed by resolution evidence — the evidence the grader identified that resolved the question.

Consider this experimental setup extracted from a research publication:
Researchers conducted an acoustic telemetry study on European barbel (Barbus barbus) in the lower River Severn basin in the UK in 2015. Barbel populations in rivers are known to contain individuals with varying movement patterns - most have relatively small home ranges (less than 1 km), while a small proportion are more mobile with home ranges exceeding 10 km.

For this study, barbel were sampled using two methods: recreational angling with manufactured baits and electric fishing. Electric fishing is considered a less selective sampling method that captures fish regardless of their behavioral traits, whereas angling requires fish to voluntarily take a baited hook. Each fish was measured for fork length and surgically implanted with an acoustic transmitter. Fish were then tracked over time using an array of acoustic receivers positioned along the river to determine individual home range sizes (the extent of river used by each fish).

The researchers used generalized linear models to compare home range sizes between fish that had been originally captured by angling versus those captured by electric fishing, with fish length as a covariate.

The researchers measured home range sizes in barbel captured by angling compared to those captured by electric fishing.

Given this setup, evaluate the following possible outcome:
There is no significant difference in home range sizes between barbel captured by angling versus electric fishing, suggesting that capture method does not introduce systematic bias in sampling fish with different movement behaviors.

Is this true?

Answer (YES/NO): NO